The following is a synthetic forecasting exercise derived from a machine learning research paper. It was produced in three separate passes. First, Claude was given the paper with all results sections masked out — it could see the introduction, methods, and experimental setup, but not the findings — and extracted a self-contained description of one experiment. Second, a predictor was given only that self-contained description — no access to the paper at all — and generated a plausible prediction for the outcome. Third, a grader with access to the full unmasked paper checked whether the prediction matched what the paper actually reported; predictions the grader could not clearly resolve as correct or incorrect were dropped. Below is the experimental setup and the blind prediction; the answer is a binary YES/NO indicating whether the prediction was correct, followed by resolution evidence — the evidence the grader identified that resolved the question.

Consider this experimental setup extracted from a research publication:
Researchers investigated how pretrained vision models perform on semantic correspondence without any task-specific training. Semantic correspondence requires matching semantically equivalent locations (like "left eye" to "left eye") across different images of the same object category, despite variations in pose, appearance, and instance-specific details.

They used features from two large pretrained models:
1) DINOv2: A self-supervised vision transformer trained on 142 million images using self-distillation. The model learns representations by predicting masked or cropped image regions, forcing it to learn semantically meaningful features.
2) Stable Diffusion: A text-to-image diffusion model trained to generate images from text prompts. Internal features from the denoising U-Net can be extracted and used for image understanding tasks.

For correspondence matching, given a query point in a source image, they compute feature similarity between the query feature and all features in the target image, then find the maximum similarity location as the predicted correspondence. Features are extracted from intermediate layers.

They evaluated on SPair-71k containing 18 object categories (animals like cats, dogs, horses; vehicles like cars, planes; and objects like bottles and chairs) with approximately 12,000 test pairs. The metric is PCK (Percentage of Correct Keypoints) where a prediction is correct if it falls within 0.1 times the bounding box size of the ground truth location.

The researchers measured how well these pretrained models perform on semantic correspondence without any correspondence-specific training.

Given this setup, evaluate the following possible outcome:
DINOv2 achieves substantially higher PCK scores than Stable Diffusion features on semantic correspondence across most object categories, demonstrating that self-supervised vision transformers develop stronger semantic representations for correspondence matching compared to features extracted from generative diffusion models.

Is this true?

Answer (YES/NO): NO